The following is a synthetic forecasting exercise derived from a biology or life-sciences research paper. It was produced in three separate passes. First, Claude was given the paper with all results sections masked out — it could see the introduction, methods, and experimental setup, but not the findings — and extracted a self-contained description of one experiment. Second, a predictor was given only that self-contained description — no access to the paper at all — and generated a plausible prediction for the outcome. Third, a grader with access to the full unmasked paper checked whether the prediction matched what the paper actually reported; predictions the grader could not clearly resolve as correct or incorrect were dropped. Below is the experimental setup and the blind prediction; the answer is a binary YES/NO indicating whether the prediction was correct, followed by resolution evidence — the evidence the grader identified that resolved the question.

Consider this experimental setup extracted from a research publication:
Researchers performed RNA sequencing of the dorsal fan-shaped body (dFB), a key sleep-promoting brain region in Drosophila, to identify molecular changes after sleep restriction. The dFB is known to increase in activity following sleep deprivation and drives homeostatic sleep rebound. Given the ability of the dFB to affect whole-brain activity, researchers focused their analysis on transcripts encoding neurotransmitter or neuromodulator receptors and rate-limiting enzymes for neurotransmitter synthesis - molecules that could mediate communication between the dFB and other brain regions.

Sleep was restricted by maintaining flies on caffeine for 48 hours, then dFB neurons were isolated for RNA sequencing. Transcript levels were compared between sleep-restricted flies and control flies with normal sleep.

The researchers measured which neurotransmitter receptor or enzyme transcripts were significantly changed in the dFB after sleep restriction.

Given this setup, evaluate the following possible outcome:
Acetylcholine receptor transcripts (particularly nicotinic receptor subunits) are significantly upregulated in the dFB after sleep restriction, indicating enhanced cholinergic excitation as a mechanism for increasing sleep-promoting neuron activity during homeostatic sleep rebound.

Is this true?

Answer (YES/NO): NO